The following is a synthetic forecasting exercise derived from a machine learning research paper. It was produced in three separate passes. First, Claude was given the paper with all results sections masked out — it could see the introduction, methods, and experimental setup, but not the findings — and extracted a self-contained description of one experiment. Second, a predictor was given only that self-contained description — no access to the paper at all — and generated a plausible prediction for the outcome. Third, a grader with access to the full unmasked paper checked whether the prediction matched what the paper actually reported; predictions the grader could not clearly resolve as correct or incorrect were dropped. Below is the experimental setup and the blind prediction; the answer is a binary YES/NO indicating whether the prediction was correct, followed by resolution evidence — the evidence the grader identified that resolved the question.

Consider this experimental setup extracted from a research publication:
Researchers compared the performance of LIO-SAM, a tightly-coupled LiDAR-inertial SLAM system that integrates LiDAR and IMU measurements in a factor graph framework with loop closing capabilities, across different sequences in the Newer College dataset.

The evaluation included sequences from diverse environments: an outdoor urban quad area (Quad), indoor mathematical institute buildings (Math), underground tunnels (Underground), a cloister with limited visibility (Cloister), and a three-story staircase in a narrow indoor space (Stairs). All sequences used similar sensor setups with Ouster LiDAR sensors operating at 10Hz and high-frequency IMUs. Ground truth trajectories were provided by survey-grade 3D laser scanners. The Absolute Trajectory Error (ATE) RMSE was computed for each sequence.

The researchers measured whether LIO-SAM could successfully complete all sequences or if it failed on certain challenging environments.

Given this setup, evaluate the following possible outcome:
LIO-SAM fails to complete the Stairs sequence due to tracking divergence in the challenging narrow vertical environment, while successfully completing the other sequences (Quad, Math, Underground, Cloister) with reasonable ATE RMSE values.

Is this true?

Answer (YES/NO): YES